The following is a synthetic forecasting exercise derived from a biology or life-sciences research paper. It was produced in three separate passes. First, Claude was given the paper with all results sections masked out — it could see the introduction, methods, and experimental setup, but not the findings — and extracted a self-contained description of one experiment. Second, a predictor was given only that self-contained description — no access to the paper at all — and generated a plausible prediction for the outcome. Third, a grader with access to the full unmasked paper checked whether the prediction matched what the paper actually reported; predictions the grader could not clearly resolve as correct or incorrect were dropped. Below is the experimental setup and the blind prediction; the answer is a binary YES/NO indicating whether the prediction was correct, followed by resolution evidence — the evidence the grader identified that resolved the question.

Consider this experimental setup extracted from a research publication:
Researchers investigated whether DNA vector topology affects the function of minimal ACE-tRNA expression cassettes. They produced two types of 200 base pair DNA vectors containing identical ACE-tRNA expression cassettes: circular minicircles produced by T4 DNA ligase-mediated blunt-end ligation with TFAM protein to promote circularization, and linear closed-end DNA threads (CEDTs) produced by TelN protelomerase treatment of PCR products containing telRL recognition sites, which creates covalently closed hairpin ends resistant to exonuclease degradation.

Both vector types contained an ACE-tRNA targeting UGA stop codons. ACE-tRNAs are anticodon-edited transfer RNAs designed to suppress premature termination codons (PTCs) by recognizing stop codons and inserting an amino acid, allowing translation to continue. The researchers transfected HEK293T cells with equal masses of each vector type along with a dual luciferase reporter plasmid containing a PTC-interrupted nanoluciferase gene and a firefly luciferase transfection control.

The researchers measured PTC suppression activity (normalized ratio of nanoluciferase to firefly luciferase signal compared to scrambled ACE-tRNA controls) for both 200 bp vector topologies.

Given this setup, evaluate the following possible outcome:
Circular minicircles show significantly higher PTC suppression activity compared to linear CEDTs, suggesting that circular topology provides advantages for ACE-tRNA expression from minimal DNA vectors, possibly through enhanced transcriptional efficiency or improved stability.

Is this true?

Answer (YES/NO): NO